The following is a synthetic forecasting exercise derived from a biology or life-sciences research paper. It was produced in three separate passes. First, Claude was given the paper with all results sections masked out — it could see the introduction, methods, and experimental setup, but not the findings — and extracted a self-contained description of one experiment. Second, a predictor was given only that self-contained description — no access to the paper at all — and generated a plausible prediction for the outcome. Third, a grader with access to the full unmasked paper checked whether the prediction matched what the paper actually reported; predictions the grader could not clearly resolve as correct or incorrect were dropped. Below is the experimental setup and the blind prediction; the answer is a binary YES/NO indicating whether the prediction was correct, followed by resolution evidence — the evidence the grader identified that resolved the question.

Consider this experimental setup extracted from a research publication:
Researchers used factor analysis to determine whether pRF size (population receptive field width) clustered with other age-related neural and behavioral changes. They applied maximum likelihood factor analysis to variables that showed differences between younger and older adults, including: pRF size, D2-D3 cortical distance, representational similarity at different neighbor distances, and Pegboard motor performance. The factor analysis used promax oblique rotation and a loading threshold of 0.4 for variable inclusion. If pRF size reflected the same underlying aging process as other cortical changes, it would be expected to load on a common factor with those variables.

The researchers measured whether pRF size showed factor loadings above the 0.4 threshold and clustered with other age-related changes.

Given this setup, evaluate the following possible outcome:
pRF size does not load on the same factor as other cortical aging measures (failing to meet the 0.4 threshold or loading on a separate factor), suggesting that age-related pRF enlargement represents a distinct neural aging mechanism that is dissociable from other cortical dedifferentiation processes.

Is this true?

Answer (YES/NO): YES